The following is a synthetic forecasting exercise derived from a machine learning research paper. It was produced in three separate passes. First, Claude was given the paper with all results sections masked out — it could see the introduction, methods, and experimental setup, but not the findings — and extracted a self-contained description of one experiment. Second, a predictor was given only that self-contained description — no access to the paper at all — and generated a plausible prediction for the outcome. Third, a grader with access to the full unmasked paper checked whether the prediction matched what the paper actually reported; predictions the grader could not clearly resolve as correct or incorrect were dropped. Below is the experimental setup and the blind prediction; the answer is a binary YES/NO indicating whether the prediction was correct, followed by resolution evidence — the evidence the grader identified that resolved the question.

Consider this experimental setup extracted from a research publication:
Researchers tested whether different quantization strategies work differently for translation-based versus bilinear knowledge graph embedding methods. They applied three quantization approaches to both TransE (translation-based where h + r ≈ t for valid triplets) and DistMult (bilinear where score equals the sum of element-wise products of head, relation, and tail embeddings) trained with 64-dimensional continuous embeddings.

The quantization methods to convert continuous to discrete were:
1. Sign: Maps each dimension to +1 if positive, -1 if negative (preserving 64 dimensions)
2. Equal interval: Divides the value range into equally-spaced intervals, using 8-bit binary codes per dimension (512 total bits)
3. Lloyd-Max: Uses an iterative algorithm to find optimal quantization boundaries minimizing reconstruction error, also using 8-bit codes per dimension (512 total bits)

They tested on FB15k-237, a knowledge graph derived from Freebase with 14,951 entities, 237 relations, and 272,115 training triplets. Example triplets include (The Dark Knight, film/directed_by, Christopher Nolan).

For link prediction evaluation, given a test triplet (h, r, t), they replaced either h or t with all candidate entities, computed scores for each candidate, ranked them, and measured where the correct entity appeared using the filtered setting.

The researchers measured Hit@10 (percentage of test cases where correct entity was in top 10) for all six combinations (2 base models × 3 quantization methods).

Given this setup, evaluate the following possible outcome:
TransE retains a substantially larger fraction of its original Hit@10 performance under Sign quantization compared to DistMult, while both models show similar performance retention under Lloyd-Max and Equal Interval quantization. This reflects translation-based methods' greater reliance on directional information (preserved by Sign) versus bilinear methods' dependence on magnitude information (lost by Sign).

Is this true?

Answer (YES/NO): NO